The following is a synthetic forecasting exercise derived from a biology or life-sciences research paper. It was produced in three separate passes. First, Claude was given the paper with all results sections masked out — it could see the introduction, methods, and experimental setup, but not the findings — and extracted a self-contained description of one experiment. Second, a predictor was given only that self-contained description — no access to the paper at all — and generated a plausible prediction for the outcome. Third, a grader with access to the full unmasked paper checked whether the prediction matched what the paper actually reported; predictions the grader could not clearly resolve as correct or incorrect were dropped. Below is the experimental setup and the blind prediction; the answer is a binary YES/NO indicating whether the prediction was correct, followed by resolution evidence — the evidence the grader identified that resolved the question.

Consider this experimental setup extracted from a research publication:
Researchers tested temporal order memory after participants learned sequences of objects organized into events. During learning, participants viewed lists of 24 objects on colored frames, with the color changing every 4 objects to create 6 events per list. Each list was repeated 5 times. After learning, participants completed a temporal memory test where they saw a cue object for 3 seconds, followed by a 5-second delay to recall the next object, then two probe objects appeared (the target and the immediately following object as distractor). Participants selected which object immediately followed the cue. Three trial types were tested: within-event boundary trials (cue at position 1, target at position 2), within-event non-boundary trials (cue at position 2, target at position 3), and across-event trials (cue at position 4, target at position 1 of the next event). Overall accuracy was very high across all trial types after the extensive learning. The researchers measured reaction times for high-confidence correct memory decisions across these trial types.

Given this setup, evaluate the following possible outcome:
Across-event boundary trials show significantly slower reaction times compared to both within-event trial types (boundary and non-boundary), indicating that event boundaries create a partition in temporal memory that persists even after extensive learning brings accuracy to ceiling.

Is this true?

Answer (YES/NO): YES